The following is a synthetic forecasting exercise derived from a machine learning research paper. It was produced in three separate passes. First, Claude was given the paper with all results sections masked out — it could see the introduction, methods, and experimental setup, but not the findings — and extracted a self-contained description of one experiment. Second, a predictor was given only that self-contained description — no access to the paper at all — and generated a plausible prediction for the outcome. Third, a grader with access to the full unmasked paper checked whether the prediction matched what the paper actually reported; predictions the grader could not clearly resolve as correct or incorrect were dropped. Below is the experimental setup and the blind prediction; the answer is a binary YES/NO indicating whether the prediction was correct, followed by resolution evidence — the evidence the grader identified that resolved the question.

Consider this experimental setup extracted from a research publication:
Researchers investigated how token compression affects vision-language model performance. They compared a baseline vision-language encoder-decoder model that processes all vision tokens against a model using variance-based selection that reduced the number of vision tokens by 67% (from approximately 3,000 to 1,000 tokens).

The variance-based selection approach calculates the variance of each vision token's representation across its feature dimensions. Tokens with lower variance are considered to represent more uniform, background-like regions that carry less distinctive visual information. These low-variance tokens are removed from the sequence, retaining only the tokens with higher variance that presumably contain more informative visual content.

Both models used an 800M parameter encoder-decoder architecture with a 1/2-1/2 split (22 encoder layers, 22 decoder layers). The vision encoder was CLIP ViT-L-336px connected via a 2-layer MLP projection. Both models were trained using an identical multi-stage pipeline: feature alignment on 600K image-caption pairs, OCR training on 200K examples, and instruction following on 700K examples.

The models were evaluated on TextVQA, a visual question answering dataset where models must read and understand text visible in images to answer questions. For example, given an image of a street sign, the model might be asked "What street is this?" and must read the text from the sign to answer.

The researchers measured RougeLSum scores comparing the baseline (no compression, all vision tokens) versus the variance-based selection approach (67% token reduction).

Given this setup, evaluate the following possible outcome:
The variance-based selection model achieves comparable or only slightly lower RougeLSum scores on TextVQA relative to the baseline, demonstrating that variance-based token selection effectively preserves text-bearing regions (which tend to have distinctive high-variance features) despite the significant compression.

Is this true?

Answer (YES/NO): YES